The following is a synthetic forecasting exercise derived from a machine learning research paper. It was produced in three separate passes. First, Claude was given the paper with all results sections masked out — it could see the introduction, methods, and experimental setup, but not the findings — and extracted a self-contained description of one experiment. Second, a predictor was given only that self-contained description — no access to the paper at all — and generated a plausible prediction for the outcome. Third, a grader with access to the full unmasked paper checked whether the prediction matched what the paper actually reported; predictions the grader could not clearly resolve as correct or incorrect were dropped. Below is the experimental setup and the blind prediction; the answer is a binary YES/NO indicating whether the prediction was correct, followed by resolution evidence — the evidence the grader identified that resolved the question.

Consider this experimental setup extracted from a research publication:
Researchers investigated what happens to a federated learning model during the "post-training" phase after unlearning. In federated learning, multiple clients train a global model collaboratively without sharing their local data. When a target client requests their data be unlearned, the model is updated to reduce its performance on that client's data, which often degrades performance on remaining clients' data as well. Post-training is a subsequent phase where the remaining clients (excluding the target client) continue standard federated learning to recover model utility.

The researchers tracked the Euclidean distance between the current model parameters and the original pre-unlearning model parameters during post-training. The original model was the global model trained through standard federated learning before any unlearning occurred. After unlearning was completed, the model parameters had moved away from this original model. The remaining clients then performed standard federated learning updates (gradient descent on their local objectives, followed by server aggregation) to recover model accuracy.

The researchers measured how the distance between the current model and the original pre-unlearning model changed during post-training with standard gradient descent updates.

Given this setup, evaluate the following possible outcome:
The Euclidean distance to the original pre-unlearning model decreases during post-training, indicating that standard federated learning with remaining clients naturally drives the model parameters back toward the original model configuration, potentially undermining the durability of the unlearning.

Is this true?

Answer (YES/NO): YES